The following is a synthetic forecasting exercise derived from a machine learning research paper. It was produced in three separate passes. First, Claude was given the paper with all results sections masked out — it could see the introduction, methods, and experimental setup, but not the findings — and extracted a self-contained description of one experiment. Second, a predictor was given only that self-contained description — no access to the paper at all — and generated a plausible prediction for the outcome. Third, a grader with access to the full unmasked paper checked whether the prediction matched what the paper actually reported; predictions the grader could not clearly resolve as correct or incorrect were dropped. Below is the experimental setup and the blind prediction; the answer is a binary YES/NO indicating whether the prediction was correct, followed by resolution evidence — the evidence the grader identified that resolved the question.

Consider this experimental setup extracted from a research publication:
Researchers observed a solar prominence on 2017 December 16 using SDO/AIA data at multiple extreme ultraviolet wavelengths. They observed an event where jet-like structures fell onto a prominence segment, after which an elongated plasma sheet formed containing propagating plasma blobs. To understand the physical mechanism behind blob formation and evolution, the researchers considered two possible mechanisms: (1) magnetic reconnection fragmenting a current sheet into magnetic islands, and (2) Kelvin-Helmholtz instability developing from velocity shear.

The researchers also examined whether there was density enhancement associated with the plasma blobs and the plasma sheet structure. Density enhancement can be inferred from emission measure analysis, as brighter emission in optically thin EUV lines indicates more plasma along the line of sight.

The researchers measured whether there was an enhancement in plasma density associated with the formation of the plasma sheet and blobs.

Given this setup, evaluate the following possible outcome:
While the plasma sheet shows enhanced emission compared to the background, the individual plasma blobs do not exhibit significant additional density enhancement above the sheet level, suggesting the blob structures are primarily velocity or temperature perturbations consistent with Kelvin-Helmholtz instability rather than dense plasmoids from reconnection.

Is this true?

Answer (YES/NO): NO